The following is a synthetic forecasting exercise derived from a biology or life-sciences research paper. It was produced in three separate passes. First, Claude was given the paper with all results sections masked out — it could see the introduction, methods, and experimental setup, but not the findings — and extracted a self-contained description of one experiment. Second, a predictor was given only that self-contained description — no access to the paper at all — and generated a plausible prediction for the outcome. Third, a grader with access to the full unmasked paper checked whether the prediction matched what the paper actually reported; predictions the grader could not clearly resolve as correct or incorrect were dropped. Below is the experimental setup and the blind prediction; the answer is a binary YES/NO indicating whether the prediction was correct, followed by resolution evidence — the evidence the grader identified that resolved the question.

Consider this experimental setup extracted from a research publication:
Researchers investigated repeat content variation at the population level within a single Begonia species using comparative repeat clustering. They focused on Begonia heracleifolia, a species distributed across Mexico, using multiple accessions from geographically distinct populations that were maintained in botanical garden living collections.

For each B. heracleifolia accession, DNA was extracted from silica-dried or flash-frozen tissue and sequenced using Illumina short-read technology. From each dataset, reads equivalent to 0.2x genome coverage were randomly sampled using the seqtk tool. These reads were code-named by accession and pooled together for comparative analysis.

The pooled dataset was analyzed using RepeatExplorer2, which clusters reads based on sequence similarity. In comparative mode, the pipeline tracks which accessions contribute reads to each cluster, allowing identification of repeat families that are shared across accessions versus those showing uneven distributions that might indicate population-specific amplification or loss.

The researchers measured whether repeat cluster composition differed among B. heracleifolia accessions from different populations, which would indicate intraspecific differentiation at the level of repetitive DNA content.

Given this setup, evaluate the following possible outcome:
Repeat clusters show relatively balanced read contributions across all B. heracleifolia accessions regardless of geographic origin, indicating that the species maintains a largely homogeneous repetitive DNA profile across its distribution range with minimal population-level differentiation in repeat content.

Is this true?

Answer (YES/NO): NO